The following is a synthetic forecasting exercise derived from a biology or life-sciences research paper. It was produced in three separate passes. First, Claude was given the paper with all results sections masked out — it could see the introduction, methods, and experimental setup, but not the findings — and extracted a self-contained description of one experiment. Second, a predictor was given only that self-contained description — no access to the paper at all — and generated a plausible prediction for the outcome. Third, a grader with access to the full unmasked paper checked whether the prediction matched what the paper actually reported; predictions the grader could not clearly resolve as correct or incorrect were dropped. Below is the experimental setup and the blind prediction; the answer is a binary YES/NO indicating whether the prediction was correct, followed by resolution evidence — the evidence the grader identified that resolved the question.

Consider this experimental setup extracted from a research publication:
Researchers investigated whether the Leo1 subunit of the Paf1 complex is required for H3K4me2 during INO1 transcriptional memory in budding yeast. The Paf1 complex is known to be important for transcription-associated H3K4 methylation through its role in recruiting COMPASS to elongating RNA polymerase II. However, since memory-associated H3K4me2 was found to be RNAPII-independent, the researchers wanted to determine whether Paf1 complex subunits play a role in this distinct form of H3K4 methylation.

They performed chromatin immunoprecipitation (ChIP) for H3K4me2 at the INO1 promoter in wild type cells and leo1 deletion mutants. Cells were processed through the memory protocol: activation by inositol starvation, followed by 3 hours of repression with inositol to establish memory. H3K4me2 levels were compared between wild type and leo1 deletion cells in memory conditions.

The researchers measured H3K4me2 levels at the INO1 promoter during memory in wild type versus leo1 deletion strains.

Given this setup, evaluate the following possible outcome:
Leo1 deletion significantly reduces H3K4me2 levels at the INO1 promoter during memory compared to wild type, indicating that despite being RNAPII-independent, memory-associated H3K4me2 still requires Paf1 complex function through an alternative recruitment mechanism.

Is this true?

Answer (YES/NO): YES